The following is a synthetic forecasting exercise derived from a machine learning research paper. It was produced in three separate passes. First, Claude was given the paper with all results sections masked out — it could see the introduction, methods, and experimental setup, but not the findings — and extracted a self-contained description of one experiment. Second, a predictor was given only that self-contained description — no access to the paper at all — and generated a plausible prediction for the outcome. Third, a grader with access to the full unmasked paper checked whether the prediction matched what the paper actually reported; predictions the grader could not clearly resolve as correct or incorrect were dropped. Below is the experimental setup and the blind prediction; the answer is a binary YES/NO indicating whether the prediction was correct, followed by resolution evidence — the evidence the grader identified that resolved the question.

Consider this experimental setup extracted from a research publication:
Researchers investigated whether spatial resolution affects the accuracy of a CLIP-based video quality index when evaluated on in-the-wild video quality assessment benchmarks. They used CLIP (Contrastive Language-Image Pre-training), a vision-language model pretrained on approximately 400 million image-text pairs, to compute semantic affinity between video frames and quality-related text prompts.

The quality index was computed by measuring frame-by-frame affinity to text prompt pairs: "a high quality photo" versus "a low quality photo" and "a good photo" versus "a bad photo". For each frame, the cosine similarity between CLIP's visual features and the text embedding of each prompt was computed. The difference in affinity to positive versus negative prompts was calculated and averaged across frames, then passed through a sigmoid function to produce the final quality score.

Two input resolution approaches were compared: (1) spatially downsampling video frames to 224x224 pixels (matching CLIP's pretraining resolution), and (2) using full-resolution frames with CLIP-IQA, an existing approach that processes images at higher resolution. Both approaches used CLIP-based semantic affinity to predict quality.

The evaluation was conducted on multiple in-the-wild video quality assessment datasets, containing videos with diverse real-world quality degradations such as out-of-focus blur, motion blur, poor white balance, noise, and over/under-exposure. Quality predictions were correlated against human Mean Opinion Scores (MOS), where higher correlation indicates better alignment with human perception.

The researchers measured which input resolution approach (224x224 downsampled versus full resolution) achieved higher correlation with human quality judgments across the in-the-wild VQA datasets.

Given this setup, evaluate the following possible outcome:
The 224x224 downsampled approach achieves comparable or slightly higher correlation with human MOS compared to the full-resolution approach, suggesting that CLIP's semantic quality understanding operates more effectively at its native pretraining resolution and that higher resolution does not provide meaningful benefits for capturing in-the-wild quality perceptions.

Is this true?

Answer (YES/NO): NO